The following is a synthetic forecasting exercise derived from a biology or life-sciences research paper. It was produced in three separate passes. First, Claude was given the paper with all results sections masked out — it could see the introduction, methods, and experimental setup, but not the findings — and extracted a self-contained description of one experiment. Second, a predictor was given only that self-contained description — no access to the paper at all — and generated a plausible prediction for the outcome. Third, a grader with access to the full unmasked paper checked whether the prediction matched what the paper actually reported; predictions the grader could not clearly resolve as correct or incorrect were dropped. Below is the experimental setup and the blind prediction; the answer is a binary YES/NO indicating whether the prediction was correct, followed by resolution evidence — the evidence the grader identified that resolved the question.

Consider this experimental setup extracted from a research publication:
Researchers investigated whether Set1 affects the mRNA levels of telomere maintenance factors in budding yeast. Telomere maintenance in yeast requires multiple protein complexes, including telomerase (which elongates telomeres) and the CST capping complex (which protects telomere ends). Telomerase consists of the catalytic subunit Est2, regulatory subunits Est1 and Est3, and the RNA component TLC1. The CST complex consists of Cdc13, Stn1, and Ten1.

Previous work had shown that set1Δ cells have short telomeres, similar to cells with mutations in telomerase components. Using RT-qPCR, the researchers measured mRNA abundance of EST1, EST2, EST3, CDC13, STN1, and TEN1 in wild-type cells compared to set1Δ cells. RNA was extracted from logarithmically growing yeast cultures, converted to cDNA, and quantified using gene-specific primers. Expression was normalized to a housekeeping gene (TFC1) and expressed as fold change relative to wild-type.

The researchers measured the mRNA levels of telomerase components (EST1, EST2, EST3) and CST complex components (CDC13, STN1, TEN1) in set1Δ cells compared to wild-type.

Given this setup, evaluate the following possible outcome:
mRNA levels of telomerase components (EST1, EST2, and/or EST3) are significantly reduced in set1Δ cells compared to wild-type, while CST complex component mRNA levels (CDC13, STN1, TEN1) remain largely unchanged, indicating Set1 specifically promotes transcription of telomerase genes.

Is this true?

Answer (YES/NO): NO